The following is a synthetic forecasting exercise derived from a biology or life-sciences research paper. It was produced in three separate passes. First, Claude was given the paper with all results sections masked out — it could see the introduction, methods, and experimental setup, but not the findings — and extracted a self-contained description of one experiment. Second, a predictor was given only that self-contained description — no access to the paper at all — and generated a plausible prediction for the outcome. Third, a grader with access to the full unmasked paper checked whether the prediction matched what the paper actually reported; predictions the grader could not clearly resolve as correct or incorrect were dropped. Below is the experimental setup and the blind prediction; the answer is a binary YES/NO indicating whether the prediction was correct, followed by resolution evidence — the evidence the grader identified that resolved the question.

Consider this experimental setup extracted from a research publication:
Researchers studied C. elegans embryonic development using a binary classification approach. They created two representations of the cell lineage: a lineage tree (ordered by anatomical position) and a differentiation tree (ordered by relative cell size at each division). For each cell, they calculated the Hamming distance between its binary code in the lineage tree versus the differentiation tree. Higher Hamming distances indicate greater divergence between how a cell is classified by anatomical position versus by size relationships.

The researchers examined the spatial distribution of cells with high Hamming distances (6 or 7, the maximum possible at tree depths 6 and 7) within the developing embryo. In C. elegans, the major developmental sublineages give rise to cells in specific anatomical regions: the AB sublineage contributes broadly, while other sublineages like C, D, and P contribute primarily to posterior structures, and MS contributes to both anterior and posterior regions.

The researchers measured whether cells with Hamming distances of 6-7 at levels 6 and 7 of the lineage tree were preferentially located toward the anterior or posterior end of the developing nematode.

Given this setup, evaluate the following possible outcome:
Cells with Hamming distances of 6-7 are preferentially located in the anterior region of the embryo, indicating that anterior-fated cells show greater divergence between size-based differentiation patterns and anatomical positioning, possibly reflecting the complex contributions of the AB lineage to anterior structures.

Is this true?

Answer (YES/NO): NO